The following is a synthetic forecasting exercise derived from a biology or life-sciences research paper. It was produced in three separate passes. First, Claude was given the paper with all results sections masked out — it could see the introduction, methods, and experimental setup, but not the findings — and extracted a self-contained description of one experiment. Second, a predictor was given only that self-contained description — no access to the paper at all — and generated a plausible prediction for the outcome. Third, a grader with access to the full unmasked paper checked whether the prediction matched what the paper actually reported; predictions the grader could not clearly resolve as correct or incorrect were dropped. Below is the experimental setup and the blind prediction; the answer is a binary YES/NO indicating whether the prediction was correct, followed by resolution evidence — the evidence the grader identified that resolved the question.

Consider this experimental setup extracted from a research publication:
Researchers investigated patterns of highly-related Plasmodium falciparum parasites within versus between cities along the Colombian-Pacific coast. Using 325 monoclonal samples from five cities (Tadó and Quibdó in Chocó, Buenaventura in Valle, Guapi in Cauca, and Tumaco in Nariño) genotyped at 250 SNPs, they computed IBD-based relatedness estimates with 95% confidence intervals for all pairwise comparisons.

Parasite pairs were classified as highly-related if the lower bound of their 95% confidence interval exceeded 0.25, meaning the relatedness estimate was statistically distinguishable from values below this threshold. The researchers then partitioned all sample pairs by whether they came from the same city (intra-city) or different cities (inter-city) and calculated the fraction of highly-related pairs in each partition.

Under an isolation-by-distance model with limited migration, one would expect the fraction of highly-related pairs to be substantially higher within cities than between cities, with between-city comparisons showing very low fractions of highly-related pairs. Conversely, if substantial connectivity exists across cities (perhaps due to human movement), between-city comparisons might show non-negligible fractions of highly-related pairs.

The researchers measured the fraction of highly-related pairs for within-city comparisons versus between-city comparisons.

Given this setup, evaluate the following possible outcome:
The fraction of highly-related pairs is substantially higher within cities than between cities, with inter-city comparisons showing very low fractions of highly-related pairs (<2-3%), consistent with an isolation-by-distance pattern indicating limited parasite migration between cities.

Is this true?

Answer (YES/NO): NO